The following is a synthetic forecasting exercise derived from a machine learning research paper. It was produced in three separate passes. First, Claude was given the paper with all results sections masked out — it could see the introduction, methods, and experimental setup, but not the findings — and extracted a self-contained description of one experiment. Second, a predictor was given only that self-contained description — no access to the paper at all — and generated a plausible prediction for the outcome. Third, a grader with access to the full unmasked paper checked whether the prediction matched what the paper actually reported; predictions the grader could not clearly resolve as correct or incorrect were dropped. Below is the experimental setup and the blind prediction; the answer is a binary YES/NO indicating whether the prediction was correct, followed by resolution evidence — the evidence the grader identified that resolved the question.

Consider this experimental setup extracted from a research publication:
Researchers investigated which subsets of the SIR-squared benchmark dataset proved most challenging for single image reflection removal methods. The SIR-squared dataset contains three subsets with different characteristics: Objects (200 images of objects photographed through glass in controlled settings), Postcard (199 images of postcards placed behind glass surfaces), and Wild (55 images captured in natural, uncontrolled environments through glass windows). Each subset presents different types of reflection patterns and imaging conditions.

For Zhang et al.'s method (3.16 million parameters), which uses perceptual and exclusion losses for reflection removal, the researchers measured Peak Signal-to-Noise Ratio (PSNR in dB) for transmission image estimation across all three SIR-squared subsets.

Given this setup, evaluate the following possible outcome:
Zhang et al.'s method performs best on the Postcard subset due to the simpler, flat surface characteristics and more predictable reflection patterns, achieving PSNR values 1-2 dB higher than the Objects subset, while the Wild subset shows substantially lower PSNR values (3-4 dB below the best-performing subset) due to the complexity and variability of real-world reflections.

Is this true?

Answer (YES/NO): NO